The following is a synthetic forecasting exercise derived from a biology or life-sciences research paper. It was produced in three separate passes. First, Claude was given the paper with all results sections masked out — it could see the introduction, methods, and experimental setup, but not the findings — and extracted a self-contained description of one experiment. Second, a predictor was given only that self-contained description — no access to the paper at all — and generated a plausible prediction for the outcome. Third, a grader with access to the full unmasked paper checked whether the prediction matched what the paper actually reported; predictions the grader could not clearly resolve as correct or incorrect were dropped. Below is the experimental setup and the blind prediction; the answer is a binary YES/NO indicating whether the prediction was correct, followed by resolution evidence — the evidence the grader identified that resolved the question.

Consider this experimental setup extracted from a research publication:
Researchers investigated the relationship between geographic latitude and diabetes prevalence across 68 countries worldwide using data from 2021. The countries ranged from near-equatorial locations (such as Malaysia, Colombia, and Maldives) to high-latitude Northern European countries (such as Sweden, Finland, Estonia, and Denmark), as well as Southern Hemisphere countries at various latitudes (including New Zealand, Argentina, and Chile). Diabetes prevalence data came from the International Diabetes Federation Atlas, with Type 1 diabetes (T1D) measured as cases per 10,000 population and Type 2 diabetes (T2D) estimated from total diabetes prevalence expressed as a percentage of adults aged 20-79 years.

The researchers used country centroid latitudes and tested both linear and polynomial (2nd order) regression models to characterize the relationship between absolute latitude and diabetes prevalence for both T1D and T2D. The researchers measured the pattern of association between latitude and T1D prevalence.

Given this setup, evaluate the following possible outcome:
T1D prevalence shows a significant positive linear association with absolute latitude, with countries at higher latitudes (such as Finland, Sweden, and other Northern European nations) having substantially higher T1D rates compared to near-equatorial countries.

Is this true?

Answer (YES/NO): NO